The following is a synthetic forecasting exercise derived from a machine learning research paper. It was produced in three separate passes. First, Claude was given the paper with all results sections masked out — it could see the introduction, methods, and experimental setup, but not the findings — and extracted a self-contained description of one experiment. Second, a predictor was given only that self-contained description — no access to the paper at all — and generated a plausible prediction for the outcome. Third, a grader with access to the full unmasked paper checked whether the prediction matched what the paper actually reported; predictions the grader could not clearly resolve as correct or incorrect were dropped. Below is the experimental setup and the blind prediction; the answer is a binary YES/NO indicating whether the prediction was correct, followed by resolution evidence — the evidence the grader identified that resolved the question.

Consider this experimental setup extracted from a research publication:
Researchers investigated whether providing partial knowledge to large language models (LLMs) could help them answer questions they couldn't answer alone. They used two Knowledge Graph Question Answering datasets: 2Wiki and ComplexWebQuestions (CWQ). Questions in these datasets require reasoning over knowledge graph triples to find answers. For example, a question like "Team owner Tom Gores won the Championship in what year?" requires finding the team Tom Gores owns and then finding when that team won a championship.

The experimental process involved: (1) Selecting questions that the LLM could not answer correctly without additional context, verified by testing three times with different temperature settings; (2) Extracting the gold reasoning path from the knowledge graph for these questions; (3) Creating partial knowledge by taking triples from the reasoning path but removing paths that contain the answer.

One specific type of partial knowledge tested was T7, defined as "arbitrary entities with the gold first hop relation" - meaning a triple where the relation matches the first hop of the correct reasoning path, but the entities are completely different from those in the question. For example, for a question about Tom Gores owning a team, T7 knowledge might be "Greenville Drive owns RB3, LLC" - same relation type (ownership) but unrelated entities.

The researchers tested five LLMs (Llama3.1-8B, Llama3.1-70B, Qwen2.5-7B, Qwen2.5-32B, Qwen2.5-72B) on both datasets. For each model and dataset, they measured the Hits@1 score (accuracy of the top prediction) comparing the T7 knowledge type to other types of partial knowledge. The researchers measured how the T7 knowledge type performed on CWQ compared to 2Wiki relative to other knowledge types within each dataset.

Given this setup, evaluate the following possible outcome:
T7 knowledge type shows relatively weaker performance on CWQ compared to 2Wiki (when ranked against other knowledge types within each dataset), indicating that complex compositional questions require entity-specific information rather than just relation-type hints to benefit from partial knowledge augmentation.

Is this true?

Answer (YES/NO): YES